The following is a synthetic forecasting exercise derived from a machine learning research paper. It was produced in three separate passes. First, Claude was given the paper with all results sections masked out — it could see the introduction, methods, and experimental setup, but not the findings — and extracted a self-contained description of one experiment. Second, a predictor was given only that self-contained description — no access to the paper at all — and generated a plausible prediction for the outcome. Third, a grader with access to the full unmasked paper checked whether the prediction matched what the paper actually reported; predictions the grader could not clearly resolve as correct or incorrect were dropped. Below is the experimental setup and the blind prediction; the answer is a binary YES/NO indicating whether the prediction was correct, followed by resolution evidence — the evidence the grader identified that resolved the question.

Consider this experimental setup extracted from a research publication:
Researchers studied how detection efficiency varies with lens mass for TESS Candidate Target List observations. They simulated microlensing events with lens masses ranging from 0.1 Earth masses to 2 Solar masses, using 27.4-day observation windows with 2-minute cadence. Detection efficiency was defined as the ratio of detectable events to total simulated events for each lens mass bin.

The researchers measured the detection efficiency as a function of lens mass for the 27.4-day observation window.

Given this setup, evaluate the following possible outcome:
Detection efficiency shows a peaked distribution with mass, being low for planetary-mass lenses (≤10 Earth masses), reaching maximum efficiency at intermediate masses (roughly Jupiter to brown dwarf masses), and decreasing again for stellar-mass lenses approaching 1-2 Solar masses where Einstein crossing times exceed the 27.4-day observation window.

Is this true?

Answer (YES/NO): NO